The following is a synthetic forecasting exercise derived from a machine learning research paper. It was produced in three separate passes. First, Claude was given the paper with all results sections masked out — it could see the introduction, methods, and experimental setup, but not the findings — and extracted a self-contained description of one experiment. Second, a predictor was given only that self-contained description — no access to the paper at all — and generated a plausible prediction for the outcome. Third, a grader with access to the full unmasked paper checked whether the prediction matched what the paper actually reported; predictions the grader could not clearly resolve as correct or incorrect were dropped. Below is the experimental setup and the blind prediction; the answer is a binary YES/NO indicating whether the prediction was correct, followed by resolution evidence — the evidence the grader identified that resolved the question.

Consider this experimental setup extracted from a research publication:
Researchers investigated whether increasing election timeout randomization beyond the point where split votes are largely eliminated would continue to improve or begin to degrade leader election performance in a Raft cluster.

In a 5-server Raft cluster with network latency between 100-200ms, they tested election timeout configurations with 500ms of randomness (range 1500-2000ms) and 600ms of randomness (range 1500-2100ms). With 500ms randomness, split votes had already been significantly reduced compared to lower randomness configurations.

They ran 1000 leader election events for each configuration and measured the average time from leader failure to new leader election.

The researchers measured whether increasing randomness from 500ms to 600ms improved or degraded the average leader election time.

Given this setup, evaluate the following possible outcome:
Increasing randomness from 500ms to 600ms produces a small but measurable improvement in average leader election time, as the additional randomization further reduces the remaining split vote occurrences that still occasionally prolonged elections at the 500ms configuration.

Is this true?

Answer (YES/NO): NO